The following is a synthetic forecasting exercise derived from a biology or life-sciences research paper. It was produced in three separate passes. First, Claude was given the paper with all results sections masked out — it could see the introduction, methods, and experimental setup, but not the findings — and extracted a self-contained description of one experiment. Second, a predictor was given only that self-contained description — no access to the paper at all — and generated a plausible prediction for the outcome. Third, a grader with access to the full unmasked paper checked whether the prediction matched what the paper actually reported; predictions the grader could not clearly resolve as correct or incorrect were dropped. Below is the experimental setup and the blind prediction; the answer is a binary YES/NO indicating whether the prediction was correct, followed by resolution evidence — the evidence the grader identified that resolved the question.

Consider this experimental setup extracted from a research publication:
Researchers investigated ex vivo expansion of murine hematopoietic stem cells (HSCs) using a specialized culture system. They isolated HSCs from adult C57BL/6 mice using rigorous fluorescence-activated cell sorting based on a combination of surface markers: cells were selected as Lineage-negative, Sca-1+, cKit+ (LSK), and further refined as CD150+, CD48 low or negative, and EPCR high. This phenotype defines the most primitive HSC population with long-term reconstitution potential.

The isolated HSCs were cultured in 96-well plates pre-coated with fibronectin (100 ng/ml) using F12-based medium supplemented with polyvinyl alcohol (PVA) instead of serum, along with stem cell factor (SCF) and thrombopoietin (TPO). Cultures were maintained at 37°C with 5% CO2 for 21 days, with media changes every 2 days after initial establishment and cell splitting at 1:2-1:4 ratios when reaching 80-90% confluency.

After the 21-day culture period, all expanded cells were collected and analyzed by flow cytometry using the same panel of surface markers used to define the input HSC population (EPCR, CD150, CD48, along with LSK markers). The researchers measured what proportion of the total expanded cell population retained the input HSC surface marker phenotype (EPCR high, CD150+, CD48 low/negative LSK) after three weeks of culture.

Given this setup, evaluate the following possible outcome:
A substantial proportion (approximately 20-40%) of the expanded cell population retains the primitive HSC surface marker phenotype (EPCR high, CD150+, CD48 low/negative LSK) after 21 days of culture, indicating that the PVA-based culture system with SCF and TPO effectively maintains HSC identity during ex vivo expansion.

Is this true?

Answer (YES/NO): NO